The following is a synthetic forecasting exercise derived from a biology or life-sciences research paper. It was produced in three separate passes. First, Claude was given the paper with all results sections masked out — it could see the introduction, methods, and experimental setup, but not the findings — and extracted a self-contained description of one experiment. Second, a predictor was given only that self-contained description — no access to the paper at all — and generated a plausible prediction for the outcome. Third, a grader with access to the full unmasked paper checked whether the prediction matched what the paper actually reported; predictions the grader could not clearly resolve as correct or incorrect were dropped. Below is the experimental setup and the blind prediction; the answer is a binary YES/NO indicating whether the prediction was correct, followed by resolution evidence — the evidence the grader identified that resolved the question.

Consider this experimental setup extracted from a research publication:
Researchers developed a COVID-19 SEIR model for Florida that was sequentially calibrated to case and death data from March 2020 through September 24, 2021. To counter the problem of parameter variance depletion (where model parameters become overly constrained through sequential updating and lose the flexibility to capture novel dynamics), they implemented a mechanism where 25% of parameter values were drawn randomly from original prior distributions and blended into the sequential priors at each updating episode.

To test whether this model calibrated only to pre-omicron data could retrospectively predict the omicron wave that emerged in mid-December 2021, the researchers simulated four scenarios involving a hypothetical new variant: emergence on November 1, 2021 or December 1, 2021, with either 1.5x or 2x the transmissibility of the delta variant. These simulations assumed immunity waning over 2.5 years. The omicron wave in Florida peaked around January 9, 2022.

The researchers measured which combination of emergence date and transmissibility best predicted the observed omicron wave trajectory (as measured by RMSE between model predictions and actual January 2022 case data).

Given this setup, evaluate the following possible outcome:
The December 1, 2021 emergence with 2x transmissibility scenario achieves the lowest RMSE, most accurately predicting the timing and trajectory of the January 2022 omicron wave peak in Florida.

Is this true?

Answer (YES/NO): NO